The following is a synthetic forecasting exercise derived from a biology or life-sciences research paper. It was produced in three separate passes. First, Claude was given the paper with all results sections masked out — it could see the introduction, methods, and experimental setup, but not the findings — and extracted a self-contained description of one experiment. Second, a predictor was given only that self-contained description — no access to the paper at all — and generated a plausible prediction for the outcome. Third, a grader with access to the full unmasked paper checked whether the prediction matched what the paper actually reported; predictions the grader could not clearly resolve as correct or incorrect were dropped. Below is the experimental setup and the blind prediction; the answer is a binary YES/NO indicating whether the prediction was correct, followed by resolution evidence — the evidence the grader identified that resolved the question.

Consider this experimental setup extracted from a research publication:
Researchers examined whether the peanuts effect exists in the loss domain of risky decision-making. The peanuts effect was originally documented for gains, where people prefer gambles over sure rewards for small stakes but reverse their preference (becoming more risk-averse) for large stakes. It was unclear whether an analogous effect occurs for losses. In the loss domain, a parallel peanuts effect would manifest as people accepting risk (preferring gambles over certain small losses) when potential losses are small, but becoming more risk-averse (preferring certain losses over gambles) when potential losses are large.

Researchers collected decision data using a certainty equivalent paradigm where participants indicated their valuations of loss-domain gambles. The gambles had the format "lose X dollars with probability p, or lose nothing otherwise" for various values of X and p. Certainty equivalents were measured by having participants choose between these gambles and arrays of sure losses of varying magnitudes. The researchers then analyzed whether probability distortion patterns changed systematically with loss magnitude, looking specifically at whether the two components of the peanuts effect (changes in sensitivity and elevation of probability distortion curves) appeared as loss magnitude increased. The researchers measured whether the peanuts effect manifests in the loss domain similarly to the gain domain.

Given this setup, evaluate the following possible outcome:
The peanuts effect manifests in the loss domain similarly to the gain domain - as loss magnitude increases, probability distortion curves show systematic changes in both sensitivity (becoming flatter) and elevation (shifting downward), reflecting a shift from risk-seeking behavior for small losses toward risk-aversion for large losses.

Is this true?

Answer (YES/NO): NO